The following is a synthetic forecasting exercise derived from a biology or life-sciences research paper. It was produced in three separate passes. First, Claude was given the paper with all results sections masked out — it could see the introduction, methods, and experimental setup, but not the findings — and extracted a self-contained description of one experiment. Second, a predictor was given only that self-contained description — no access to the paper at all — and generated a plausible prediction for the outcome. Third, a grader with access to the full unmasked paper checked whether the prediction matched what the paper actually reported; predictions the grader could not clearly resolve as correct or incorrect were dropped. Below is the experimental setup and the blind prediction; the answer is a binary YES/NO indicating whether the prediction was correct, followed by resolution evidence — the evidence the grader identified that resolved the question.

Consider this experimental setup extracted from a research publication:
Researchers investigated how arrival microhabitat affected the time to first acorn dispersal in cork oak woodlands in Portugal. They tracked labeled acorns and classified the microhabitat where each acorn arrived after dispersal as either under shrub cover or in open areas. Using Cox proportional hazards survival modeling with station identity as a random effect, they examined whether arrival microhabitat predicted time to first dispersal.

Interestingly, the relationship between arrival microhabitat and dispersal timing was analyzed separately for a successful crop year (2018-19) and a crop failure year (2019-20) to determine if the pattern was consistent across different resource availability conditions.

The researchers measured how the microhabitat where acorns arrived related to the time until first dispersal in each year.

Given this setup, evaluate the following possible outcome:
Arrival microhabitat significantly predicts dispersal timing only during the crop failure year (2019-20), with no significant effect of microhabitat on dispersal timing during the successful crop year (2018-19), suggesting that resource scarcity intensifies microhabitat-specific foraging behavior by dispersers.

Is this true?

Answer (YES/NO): NO